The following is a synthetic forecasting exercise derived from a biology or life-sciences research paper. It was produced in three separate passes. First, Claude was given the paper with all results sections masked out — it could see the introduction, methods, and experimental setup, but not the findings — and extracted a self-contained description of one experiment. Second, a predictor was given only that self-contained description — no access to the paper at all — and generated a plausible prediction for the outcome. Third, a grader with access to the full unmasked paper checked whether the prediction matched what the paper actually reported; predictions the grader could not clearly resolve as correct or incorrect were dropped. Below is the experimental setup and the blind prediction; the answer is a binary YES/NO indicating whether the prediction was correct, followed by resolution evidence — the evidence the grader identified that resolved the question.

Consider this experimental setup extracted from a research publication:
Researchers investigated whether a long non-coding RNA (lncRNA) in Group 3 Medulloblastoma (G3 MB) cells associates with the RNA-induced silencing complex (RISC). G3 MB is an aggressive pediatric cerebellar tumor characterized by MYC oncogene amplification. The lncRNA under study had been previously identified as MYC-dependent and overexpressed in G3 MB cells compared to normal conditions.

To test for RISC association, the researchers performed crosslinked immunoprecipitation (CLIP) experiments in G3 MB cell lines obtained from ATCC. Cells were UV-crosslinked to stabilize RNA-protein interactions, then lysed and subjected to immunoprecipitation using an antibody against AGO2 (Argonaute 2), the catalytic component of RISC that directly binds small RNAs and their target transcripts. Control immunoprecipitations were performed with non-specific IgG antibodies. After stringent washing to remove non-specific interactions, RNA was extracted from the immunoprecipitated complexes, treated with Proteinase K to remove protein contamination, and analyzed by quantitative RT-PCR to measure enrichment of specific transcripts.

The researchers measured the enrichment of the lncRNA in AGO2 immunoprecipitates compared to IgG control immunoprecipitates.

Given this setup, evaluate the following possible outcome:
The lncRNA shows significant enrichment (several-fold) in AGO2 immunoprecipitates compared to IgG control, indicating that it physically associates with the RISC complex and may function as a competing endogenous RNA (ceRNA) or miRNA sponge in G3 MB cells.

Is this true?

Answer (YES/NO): NO